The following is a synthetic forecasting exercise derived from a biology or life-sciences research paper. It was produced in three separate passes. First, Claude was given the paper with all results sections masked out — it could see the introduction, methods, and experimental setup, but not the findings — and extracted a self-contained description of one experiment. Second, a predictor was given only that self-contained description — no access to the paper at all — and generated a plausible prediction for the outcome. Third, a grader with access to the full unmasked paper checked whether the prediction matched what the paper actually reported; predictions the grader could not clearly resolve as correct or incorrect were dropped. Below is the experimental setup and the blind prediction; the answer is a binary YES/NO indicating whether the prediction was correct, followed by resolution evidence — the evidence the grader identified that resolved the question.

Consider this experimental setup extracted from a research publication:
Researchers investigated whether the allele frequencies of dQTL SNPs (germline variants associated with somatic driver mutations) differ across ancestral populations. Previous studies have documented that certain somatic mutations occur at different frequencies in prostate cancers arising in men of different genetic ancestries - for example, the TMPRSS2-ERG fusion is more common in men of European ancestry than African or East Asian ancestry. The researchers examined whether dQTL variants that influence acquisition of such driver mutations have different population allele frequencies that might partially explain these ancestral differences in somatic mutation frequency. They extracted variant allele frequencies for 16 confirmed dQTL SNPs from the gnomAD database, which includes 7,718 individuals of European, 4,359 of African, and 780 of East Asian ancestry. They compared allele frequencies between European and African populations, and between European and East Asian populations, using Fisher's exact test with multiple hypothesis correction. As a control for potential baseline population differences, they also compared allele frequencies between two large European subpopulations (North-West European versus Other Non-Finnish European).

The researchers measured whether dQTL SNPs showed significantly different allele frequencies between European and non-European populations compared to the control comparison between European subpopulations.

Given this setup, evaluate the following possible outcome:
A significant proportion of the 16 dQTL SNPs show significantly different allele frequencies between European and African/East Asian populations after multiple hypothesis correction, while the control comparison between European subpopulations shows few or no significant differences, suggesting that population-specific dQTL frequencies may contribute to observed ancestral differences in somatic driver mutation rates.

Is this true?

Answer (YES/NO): YES